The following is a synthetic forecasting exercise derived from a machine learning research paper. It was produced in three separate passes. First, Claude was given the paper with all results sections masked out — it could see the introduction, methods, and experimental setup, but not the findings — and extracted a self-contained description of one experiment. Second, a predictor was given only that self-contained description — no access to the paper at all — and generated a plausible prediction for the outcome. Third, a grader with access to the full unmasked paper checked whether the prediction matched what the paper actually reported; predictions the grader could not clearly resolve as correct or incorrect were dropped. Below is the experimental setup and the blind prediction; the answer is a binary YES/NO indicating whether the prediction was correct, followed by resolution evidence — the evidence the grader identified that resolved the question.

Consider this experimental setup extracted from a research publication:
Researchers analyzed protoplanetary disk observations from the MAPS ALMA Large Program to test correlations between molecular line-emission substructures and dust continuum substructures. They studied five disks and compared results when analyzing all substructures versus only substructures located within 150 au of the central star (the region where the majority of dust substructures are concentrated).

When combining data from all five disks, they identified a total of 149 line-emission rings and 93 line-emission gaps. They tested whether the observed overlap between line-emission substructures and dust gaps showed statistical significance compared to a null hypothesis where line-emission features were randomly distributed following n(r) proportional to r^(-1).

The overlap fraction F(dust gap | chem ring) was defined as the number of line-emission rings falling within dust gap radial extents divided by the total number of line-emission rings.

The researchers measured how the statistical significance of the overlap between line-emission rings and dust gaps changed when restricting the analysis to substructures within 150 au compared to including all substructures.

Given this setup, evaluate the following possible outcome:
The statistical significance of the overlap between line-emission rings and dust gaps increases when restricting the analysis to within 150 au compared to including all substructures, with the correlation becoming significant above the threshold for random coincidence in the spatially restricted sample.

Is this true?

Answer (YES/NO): NO